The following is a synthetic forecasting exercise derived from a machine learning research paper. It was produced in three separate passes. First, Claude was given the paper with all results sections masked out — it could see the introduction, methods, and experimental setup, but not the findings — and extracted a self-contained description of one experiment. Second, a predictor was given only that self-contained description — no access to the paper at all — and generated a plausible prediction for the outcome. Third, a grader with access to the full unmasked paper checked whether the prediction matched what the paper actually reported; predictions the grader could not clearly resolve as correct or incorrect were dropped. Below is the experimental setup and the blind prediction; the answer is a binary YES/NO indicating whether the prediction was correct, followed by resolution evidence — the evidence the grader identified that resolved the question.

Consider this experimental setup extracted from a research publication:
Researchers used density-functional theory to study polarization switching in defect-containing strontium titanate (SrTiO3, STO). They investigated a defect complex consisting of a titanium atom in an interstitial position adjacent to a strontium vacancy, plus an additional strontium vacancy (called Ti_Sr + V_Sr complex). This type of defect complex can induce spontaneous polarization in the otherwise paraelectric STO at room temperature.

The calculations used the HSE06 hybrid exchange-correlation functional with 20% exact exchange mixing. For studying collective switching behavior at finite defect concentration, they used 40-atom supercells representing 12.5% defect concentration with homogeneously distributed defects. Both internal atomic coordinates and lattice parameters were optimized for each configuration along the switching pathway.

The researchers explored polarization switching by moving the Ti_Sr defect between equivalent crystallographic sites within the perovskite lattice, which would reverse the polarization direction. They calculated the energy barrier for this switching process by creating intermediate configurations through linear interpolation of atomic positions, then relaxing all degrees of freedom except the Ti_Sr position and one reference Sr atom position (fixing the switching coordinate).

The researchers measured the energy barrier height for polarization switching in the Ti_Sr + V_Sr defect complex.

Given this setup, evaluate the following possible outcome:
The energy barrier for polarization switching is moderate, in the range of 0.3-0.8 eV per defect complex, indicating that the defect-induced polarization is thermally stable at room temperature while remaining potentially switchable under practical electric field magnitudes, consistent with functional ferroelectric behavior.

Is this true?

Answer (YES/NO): NO